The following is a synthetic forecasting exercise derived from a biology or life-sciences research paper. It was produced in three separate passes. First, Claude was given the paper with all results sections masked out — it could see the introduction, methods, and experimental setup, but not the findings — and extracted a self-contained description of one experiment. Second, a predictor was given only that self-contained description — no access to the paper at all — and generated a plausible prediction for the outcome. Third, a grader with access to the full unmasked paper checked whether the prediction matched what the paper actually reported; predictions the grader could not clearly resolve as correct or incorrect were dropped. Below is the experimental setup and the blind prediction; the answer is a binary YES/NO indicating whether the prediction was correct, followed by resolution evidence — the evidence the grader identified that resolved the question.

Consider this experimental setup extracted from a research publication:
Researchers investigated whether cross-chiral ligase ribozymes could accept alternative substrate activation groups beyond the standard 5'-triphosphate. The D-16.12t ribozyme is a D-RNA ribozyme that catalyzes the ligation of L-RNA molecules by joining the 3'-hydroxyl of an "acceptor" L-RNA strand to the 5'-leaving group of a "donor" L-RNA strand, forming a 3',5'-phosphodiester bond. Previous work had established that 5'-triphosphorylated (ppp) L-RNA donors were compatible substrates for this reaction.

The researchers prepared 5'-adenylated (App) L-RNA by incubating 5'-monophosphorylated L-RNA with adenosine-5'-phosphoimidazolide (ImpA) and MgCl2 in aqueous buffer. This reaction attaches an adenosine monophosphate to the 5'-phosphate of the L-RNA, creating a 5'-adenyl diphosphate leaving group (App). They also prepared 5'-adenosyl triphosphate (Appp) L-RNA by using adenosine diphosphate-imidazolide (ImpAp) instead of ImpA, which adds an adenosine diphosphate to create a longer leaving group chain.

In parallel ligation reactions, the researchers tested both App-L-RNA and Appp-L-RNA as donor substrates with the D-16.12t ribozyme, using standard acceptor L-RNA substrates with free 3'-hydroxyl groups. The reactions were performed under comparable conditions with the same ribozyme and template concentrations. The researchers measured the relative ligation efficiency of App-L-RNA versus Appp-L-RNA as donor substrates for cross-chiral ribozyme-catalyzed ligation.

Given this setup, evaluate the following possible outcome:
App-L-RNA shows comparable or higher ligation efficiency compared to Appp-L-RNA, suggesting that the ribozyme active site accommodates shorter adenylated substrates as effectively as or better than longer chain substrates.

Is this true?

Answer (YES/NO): NO